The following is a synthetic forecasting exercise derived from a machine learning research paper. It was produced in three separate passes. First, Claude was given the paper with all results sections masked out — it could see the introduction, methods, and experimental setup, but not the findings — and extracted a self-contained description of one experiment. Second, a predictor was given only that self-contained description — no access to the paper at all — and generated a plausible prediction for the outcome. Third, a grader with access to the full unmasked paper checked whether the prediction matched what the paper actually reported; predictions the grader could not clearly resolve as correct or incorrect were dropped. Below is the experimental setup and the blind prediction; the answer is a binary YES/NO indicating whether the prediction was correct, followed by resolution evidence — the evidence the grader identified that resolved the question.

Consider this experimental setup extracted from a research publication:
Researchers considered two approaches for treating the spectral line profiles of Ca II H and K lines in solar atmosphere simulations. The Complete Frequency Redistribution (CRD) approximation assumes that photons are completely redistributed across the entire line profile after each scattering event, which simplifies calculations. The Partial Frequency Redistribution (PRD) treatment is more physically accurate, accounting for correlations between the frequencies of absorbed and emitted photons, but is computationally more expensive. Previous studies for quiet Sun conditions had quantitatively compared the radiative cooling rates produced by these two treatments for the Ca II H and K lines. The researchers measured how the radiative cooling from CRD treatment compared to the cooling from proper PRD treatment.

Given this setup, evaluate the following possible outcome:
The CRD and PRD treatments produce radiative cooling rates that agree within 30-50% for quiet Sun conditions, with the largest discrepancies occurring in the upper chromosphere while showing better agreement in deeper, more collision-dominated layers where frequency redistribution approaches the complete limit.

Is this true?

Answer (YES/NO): NO